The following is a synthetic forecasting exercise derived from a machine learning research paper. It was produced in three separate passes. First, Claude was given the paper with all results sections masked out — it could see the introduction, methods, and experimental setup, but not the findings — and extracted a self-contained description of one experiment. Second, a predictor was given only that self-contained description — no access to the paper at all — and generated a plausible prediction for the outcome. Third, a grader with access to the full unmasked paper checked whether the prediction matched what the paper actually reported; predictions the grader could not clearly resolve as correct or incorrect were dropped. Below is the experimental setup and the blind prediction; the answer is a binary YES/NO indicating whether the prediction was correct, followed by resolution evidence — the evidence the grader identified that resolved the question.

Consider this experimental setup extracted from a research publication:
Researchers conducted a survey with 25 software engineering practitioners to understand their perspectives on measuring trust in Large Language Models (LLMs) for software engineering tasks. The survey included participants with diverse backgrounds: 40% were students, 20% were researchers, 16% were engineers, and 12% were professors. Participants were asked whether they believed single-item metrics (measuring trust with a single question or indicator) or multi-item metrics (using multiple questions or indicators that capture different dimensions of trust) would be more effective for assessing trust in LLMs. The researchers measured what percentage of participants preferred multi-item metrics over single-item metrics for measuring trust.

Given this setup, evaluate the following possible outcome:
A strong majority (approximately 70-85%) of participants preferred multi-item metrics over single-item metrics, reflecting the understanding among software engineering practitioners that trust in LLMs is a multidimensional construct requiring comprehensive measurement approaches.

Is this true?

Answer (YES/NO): NO